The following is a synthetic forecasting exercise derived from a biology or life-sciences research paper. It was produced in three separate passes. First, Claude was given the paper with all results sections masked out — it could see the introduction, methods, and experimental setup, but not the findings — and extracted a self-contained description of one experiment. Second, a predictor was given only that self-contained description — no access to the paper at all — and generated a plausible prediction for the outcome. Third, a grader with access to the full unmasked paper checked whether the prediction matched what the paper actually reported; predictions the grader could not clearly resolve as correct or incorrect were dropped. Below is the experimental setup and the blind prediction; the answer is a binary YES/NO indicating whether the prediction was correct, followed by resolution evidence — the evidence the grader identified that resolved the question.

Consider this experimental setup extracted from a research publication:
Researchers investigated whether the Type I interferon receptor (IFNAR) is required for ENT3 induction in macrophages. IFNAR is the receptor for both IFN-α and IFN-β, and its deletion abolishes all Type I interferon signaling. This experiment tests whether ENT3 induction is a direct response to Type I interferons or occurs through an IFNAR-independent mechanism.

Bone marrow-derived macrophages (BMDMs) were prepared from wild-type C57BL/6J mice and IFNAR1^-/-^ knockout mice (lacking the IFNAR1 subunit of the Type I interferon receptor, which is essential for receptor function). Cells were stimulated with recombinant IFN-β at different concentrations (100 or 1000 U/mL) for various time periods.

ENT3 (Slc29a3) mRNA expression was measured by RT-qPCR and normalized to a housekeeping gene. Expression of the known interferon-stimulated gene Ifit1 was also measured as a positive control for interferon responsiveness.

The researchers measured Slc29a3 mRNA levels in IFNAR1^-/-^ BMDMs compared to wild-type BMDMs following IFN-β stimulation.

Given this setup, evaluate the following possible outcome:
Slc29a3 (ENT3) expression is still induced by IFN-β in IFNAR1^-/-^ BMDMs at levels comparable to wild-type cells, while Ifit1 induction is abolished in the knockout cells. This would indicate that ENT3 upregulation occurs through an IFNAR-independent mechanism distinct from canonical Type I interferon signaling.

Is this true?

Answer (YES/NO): NO